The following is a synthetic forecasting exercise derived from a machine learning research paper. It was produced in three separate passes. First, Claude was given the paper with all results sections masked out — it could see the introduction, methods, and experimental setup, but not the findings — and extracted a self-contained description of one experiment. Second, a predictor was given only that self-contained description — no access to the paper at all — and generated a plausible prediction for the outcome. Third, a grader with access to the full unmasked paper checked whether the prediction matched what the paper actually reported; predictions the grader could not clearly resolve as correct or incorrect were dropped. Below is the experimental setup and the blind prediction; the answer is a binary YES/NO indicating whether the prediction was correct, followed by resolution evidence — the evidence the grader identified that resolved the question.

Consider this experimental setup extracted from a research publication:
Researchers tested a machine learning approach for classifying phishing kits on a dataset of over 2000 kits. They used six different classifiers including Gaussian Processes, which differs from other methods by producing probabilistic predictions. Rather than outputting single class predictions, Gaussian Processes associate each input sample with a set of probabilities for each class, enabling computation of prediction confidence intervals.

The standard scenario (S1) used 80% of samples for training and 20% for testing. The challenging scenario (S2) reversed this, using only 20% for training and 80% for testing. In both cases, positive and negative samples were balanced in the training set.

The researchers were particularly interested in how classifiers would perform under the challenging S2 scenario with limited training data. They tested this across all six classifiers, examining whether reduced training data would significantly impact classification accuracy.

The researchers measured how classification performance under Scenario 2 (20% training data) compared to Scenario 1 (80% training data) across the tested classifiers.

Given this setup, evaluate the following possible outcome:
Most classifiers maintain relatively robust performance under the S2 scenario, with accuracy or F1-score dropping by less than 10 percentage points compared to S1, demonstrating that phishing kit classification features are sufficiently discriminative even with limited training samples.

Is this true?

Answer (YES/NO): YES